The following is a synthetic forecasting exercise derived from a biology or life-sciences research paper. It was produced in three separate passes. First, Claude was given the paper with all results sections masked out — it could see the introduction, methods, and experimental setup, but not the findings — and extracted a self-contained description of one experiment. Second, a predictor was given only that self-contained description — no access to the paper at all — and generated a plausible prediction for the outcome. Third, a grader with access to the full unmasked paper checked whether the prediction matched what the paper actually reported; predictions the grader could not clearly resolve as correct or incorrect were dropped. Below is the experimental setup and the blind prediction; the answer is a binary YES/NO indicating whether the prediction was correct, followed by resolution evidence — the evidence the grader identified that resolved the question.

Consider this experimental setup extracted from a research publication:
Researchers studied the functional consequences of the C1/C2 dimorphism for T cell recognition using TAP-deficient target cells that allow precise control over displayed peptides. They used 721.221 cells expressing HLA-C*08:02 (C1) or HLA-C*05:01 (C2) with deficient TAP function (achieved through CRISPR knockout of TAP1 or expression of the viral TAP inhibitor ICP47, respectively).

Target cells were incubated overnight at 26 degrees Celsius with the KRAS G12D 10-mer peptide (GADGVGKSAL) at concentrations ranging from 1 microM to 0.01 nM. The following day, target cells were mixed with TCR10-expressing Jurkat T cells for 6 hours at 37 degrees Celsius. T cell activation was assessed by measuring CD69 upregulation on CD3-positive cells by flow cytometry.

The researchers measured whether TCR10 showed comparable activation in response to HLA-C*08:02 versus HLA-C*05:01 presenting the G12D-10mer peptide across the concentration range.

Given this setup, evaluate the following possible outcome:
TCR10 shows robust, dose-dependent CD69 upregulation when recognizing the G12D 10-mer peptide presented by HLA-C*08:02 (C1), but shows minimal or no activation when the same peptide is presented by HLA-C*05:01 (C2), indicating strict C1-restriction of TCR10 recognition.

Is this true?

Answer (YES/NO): NO